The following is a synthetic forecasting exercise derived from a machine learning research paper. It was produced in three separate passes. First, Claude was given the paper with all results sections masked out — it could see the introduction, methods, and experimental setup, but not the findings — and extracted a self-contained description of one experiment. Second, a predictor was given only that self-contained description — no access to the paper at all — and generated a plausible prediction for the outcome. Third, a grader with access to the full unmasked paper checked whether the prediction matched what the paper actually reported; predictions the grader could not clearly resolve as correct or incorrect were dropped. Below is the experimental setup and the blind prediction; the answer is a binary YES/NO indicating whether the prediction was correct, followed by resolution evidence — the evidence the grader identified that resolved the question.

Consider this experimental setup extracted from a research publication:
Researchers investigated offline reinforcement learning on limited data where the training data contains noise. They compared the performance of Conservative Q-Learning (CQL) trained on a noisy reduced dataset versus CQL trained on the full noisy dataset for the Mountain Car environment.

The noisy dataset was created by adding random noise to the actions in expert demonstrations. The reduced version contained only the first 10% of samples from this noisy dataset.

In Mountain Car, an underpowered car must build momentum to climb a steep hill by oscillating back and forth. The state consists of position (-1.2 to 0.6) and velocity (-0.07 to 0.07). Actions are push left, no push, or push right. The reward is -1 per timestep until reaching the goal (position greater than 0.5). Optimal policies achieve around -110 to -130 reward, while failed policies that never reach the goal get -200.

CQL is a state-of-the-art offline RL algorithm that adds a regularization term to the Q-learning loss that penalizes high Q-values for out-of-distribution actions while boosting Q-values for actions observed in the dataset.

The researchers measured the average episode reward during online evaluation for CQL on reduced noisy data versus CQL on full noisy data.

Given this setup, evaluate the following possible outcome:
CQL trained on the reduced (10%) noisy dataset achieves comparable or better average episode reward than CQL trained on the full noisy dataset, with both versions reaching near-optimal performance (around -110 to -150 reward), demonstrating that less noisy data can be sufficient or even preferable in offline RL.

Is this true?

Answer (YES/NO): NO